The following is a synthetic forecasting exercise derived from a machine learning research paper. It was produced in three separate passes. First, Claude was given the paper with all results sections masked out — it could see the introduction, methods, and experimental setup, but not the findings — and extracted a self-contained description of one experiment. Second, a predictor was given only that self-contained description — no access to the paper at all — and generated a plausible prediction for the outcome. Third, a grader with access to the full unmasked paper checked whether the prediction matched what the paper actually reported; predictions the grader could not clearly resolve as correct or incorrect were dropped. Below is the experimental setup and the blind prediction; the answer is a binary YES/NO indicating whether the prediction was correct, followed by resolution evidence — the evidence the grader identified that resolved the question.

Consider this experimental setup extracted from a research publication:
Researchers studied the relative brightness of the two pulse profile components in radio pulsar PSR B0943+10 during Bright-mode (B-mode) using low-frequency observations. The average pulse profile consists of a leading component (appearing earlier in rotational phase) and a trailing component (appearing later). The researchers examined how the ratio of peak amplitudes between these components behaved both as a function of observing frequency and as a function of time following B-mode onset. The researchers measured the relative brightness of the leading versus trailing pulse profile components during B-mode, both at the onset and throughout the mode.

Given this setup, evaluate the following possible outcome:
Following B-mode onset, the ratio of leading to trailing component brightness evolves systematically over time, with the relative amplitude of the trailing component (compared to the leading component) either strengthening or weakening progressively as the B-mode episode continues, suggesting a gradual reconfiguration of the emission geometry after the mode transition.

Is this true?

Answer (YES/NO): YES